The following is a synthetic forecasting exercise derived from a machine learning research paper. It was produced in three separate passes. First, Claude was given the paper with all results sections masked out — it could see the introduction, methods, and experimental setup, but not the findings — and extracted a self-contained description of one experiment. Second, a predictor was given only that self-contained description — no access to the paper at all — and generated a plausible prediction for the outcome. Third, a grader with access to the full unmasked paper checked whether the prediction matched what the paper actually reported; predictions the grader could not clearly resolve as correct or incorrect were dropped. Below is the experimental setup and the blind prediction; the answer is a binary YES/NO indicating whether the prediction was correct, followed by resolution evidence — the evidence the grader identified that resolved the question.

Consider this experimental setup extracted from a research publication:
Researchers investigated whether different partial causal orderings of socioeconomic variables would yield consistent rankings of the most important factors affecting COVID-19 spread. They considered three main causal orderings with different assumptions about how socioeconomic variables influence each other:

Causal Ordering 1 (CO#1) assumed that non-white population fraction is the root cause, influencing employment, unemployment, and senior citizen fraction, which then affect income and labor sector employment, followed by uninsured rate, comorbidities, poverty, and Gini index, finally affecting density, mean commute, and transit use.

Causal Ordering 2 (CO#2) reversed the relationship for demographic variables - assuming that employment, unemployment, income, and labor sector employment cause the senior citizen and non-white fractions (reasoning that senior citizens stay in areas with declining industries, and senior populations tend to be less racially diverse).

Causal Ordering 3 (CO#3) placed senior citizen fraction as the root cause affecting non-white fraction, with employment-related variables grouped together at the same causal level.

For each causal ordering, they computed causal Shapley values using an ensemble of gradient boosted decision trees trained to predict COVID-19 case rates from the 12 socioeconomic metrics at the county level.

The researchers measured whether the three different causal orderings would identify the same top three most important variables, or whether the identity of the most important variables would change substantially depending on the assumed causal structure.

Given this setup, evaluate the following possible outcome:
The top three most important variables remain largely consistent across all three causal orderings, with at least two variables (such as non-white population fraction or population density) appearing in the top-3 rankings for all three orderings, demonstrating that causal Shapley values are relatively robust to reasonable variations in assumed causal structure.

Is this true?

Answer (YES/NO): YES